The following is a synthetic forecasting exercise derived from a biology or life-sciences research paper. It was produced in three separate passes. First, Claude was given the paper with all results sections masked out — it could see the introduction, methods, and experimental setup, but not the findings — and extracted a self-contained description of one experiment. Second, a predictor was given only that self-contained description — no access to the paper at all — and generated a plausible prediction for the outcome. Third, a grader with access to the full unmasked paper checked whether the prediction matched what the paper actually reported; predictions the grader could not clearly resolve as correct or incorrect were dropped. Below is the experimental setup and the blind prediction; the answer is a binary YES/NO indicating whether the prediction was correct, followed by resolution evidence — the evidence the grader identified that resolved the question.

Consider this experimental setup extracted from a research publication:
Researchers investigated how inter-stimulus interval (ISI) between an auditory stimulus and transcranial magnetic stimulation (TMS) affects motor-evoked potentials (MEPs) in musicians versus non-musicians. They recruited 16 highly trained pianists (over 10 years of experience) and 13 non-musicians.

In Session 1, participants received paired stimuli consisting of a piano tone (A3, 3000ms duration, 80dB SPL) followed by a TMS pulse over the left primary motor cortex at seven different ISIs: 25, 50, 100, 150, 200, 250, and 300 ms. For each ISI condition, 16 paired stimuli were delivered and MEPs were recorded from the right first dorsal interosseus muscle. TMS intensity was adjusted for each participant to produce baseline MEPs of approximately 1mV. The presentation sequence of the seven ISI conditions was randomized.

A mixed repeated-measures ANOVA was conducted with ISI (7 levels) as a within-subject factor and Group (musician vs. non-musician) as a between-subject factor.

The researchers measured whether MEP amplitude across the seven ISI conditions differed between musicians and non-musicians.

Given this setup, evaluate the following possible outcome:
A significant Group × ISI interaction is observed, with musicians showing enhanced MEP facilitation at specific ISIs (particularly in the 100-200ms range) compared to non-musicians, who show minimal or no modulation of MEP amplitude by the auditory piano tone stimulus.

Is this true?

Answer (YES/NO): NO